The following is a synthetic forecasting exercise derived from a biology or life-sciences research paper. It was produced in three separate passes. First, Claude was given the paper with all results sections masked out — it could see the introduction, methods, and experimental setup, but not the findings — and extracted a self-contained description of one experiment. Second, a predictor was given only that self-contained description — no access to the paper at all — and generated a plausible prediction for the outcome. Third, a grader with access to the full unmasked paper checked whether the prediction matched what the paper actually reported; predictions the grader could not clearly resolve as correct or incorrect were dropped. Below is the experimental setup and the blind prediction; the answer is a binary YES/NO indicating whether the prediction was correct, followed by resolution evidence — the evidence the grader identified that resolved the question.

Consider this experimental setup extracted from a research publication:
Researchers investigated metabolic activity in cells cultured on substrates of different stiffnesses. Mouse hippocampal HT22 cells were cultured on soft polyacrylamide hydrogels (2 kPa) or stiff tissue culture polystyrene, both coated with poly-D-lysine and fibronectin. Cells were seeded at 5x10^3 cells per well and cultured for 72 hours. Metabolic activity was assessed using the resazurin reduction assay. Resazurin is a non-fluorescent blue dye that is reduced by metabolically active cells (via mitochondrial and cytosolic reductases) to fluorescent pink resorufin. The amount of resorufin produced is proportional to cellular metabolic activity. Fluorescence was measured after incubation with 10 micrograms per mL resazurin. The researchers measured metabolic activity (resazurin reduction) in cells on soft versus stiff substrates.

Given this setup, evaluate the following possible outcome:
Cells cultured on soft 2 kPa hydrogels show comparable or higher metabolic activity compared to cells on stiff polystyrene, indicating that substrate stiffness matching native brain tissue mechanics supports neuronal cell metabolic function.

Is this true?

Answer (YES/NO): NO